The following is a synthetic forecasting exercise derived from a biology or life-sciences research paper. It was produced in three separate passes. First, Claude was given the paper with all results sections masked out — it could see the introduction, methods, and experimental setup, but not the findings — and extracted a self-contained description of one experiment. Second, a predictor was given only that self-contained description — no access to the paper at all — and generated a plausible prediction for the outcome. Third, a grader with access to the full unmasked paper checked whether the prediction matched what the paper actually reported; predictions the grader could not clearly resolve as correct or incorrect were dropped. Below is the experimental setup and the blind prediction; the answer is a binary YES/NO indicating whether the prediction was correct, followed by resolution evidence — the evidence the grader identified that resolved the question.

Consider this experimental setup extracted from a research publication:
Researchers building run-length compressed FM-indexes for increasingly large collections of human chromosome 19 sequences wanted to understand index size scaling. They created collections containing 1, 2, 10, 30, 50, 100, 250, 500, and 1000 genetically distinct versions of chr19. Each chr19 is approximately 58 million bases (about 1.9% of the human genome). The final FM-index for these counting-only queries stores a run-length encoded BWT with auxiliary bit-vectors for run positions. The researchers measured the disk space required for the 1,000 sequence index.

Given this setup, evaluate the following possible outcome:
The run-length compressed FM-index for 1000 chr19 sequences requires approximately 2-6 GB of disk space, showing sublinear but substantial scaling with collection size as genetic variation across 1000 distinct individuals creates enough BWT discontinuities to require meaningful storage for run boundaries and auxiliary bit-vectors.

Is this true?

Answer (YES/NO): NO